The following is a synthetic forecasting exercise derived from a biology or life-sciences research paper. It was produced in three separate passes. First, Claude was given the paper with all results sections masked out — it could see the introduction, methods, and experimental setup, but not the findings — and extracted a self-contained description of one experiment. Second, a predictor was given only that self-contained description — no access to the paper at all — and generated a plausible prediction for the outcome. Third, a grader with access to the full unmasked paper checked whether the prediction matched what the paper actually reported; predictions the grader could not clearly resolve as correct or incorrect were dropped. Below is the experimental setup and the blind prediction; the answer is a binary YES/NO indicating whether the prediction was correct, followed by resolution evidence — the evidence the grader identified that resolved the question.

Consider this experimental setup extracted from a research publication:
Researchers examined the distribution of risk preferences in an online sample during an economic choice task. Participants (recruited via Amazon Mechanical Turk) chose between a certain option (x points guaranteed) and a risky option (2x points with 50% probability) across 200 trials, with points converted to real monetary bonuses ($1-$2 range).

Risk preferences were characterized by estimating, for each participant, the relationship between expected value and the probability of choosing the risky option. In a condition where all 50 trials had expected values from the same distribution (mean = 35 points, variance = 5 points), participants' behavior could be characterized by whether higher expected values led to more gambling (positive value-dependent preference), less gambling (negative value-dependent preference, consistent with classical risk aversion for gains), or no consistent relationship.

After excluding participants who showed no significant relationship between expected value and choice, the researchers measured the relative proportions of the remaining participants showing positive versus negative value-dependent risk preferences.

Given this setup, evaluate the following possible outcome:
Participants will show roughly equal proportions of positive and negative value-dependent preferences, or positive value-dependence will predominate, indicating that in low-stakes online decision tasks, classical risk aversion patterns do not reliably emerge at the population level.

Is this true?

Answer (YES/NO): NO